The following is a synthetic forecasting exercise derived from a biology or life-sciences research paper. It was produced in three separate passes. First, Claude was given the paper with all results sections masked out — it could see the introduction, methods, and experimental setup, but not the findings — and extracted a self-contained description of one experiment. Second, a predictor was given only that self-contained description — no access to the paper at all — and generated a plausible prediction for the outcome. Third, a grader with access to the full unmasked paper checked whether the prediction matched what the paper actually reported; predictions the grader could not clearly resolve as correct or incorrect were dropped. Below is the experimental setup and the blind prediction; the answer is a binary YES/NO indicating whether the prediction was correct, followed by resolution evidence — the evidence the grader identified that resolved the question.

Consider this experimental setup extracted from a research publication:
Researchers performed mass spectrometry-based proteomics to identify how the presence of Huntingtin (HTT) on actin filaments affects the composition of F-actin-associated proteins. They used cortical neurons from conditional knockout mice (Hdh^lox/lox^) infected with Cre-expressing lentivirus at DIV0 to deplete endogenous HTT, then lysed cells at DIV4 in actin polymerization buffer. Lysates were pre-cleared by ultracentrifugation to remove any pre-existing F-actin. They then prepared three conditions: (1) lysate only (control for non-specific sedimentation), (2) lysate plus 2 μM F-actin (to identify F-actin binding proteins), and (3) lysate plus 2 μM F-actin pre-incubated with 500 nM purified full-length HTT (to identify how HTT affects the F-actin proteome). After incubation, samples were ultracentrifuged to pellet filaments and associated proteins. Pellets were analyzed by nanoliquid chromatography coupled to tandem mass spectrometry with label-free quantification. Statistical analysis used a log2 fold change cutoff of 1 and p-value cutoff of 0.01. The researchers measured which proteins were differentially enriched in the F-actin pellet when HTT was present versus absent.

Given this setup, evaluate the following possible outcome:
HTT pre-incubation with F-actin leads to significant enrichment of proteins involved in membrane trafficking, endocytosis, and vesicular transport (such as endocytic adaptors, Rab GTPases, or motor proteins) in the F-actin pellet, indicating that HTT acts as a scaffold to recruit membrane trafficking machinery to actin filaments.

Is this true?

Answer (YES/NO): NO